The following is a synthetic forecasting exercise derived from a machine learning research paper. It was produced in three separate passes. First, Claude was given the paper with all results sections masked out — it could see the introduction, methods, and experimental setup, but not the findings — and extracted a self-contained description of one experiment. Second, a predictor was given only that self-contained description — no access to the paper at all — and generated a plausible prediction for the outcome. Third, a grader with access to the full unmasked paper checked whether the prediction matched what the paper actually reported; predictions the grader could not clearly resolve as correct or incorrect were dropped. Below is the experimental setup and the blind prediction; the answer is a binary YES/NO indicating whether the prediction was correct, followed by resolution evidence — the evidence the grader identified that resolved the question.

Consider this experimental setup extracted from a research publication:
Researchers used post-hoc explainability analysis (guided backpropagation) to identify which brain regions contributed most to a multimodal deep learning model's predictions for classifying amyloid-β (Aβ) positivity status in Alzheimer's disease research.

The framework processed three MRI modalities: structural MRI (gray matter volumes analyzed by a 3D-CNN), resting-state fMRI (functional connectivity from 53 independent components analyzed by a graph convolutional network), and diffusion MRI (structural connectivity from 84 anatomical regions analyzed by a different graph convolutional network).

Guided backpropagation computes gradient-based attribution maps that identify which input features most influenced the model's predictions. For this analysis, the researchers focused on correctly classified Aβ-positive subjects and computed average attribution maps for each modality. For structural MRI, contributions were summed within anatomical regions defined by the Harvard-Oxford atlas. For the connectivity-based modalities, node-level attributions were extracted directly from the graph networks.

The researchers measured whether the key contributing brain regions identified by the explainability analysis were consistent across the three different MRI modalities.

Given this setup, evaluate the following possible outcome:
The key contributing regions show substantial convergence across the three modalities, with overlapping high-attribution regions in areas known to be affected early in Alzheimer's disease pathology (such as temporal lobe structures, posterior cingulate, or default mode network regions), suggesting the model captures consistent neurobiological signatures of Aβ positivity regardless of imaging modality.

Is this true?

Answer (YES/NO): NO